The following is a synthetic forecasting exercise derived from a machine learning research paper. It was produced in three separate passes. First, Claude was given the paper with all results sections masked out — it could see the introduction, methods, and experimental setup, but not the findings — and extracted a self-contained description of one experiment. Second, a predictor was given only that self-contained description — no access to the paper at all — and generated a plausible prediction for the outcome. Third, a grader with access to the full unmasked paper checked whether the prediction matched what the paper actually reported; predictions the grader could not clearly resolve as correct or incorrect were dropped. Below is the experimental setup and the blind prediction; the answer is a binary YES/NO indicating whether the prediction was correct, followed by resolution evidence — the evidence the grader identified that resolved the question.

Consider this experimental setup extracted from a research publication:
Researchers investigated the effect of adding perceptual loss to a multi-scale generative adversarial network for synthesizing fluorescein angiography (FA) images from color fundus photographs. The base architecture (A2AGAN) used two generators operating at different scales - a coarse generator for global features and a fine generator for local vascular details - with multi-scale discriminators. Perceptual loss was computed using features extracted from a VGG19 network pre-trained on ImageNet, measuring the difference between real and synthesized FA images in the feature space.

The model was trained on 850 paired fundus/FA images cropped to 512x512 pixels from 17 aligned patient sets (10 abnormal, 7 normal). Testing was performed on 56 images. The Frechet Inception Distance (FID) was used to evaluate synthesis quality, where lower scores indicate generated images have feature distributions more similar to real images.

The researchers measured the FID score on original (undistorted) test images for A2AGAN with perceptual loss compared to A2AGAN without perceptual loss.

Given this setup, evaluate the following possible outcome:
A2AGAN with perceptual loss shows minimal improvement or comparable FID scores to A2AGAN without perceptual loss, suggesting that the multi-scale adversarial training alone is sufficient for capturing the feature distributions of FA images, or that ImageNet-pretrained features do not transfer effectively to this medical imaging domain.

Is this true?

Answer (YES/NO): NO